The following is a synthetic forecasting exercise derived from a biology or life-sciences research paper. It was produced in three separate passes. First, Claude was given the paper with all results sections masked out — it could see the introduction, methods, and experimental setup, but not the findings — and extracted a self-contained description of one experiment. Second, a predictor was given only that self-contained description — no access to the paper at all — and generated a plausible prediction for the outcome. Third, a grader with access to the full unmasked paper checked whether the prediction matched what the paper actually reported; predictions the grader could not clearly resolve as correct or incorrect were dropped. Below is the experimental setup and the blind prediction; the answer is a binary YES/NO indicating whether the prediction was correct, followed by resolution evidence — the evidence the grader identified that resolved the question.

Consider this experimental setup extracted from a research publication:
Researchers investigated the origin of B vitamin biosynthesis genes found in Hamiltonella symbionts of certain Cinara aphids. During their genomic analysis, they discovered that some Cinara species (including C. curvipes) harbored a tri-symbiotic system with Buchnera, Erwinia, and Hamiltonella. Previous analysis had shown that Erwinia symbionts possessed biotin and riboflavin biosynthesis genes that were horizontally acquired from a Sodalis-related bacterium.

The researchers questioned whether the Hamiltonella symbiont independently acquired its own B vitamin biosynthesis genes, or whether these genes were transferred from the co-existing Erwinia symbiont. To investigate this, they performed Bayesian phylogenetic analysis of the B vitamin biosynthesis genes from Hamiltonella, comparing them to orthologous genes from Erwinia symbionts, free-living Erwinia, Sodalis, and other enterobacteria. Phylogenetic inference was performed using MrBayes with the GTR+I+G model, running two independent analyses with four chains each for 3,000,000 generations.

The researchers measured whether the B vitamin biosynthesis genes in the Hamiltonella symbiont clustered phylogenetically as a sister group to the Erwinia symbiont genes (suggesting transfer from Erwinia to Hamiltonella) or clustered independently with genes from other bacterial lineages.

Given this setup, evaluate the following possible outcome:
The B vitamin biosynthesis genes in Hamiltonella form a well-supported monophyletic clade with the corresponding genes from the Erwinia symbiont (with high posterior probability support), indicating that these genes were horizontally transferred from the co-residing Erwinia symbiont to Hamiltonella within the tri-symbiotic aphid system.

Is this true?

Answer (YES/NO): YES